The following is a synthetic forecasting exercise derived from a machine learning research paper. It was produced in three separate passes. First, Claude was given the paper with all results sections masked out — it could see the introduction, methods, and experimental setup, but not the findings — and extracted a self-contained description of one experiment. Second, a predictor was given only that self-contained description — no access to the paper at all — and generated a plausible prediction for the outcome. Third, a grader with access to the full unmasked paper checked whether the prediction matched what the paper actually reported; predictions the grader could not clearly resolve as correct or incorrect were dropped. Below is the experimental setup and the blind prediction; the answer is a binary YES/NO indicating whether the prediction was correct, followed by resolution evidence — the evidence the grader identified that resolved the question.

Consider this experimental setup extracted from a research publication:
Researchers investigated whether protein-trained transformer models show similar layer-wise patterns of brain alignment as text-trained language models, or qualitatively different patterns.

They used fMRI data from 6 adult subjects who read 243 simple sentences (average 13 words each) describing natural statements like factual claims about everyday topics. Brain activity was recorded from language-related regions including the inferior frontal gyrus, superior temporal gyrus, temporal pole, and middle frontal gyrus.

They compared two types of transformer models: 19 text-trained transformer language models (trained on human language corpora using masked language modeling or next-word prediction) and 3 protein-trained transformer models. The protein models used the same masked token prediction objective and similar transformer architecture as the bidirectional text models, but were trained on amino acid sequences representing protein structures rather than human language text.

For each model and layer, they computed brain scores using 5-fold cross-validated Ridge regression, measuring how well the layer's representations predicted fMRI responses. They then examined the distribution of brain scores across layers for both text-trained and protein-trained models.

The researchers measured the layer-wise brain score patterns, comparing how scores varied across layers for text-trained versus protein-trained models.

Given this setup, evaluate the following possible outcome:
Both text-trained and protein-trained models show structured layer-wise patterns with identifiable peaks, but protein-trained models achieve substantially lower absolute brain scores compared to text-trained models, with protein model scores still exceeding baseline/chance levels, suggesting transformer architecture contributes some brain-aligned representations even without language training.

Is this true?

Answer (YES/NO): NO